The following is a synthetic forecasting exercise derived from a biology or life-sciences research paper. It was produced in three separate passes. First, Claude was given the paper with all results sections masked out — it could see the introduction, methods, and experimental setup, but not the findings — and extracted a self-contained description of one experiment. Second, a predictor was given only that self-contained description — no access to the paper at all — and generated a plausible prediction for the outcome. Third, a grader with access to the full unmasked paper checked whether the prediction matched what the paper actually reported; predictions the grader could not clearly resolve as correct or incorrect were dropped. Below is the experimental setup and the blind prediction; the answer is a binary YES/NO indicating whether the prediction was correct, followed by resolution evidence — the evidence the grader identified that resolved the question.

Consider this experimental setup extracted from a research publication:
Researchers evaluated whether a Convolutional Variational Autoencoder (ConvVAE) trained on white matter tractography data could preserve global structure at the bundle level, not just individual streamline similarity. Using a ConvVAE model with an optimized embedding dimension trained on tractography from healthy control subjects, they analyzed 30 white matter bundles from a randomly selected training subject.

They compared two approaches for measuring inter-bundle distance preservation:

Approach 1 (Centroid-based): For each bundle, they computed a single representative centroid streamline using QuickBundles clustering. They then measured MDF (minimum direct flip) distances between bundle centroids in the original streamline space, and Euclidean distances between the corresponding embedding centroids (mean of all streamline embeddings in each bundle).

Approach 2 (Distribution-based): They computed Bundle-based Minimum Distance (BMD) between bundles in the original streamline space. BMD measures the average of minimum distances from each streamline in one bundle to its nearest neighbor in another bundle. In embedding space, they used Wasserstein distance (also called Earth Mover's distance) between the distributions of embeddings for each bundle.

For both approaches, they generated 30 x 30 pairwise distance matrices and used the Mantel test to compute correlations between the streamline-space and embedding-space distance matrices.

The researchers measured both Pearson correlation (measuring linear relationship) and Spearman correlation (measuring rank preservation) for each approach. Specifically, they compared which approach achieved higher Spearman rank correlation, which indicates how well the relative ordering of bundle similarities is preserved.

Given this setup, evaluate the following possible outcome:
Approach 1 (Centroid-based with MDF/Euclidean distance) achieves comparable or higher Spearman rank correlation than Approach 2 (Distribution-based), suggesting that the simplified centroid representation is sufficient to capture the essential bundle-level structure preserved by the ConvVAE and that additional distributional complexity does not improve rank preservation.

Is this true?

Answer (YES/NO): YES